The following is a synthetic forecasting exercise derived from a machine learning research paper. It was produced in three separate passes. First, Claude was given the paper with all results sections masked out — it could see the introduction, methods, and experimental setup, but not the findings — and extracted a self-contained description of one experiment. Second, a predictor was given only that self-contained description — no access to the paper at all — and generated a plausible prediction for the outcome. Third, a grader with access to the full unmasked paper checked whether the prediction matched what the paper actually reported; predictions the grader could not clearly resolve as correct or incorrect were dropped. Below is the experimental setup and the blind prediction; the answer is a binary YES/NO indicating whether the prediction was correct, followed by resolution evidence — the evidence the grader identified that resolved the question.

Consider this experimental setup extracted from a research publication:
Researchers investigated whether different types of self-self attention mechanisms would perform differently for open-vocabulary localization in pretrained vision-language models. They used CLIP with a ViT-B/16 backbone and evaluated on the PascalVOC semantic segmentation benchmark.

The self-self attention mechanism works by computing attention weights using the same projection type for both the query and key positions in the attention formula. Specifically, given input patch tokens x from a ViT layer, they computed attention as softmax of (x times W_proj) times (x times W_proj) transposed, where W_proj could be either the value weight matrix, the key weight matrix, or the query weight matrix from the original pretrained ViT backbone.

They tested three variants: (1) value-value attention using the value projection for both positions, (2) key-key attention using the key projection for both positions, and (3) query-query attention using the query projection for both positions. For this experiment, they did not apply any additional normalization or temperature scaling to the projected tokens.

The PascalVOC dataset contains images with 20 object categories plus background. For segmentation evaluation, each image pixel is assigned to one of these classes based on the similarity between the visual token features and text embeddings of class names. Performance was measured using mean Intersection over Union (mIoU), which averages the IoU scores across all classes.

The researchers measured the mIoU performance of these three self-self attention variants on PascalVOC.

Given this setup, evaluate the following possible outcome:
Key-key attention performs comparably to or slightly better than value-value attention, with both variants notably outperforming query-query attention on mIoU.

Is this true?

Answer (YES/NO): NO